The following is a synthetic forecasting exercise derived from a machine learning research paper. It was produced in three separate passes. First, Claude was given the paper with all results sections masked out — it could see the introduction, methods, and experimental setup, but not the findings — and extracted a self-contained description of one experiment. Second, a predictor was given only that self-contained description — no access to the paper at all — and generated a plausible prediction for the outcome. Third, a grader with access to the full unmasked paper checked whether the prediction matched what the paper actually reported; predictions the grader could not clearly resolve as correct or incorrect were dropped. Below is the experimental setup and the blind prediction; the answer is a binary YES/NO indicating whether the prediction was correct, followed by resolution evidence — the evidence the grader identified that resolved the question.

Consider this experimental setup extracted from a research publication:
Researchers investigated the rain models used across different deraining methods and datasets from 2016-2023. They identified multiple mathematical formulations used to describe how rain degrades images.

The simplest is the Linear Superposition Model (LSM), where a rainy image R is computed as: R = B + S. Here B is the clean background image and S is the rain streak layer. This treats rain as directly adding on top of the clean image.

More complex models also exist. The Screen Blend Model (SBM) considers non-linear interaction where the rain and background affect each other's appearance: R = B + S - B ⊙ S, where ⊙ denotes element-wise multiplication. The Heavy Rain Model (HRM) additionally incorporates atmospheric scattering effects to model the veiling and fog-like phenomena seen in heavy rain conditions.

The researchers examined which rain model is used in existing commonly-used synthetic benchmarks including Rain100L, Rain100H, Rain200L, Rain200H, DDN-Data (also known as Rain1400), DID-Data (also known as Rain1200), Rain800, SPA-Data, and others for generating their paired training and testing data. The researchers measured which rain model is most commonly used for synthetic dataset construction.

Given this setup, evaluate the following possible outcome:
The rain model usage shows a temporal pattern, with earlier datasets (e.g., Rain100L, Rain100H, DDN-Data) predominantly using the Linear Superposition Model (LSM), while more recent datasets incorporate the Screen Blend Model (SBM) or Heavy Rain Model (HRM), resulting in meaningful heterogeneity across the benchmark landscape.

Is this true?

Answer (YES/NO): NO